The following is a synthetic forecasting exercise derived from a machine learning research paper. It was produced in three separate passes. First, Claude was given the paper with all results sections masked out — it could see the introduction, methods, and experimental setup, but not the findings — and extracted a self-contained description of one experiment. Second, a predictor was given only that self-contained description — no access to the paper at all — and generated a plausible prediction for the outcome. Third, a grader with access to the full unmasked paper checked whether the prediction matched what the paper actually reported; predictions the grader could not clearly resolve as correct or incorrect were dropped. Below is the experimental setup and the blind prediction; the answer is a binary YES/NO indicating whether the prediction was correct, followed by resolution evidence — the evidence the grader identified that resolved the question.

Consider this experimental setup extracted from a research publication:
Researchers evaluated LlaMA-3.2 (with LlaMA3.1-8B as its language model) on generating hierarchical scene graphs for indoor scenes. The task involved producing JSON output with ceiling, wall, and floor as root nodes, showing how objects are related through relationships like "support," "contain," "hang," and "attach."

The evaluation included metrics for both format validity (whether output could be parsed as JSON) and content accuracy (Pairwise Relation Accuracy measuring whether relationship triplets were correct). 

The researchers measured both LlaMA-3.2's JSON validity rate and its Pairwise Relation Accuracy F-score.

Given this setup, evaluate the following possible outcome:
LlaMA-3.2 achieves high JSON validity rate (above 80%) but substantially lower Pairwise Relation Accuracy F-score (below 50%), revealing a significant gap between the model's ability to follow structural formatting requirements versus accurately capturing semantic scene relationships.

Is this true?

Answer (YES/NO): YES